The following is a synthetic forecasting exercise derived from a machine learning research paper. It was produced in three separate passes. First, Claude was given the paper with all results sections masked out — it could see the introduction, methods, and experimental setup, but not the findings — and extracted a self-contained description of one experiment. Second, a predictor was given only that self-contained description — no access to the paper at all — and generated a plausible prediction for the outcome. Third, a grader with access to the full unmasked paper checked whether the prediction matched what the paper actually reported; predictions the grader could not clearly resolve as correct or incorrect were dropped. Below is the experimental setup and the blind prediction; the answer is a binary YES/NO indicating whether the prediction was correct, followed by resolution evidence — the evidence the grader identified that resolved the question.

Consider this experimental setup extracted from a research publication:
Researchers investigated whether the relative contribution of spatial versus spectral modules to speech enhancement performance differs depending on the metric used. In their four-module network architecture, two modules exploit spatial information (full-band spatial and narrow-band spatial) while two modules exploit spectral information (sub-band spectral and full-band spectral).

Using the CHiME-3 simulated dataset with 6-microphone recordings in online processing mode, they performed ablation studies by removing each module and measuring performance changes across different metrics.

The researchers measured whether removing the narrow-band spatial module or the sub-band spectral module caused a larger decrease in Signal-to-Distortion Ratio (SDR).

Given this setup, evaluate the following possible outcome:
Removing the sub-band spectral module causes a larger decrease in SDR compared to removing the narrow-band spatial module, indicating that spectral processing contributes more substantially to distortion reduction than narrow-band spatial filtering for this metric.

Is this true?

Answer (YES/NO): YES